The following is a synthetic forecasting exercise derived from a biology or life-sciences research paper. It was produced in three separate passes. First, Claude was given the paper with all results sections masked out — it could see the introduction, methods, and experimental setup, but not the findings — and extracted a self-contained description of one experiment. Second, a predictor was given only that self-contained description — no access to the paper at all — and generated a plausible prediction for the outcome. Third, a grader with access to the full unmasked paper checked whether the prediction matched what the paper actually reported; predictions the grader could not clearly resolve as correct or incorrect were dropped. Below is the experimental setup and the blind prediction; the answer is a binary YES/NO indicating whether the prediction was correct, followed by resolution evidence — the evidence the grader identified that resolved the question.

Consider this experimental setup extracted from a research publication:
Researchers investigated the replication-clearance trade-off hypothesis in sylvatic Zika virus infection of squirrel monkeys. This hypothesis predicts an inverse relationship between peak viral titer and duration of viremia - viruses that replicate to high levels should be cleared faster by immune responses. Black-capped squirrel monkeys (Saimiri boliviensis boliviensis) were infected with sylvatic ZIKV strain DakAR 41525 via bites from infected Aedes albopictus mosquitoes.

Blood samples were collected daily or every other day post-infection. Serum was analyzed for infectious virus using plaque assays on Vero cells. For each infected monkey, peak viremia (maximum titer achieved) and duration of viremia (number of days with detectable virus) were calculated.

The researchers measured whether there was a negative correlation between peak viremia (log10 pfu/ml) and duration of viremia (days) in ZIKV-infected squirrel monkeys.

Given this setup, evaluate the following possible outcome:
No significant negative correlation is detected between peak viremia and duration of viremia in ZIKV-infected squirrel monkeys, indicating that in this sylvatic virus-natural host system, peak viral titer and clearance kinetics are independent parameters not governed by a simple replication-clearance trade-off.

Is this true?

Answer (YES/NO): NO